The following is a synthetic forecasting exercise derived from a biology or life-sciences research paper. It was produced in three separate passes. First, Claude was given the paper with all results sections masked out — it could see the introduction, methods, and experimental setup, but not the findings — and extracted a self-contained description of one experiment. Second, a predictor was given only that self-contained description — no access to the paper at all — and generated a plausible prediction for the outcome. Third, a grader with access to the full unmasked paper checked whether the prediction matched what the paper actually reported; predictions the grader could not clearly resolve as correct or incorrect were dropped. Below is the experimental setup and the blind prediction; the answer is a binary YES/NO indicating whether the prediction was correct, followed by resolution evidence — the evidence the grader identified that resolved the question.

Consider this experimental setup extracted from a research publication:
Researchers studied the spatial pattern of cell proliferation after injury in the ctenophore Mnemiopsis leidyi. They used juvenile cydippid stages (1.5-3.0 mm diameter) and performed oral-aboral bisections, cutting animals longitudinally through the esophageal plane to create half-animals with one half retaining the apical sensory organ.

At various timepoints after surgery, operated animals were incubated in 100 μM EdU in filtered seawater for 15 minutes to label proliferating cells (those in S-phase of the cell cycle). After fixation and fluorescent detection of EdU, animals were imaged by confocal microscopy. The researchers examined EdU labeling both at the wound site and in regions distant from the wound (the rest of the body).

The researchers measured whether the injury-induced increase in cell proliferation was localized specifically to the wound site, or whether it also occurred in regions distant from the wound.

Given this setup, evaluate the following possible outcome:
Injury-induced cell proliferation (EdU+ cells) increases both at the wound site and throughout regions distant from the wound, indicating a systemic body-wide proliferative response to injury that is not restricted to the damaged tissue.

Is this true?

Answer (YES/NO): YES